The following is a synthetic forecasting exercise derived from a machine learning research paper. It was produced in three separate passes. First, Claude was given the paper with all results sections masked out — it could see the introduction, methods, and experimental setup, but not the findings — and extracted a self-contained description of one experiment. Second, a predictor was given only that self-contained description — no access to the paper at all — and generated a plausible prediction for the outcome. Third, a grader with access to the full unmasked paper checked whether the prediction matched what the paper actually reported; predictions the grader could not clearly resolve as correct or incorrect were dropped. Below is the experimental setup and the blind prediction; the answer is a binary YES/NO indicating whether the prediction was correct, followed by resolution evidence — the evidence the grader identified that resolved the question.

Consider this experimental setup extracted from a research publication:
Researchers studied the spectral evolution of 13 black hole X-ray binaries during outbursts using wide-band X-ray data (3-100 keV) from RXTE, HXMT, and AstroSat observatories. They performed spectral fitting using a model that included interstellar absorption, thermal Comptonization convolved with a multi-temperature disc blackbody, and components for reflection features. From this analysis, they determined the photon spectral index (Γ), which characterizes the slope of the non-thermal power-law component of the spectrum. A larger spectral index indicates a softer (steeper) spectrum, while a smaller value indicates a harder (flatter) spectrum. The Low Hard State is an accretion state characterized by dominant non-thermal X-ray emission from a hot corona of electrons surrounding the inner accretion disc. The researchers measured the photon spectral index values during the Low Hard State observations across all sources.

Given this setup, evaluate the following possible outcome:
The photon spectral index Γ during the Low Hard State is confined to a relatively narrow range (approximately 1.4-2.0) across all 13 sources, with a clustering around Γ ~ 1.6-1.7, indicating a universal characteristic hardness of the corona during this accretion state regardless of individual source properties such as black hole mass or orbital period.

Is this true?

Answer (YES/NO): YES